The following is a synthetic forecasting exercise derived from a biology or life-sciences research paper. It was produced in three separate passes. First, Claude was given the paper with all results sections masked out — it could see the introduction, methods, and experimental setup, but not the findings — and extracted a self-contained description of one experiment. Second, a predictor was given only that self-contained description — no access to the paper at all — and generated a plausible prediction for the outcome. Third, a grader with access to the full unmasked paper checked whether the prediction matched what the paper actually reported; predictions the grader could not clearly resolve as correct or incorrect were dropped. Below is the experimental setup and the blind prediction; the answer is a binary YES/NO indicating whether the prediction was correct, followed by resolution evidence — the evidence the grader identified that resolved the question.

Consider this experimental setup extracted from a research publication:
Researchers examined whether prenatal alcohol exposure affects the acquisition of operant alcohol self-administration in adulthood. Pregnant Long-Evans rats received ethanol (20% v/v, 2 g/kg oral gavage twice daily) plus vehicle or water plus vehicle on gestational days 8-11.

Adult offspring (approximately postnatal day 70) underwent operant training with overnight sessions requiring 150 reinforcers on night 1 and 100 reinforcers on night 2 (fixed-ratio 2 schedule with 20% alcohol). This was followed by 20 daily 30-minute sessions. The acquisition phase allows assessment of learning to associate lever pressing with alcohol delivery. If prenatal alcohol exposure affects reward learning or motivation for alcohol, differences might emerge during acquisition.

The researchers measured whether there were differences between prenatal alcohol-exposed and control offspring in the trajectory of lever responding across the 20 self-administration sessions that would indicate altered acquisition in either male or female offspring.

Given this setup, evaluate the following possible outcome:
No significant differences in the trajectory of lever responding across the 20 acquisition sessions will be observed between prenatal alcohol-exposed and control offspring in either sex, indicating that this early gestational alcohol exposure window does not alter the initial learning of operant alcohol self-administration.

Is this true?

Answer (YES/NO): YES